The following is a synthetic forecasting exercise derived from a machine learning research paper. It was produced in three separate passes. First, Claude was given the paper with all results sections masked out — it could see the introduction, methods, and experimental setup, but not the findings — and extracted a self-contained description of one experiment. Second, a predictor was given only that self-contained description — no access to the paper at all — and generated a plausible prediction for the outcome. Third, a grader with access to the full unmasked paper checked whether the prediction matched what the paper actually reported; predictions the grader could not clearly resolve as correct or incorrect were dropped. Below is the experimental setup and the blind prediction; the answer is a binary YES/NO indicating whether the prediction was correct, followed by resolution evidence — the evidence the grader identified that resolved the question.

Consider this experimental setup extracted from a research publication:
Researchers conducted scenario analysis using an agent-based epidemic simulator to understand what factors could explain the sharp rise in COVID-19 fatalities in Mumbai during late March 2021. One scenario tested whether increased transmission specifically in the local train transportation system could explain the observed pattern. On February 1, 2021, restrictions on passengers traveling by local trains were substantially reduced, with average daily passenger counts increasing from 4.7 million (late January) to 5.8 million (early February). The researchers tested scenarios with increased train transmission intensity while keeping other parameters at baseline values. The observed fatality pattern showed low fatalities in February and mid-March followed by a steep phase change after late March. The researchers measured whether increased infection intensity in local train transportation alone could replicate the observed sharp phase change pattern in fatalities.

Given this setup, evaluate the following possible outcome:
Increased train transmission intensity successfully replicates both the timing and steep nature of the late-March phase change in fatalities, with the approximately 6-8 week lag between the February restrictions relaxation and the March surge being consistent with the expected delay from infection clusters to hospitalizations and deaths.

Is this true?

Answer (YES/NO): NO